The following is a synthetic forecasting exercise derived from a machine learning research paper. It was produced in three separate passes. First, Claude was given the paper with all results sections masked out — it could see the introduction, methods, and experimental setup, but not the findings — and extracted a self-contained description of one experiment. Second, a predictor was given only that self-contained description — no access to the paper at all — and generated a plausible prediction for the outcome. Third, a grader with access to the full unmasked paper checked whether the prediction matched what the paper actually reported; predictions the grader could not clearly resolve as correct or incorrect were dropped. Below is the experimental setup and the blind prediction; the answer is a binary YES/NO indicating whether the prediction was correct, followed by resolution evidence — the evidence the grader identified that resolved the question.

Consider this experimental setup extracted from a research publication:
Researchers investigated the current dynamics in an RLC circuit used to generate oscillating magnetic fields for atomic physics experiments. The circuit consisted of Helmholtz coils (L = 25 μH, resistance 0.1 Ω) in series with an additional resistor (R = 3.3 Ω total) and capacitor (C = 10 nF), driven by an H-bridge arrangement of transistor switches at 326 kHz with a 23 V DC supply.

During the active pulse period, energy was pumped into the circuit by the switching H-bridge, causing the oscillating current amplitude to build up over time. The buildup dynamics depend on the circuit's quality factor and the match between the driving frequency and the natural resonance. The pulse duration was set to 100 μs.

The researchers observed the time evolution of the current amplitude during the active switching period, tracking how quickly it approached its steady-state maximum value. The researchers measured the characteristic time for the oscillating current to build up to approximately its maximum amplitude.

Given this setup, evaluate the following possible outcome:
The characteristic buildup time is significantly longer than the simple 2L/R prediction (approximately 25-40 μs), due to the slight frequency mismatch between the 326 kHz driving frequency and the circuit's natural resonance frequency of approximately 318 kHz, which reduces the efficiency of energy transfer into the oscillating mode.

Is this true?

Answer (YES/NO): NO